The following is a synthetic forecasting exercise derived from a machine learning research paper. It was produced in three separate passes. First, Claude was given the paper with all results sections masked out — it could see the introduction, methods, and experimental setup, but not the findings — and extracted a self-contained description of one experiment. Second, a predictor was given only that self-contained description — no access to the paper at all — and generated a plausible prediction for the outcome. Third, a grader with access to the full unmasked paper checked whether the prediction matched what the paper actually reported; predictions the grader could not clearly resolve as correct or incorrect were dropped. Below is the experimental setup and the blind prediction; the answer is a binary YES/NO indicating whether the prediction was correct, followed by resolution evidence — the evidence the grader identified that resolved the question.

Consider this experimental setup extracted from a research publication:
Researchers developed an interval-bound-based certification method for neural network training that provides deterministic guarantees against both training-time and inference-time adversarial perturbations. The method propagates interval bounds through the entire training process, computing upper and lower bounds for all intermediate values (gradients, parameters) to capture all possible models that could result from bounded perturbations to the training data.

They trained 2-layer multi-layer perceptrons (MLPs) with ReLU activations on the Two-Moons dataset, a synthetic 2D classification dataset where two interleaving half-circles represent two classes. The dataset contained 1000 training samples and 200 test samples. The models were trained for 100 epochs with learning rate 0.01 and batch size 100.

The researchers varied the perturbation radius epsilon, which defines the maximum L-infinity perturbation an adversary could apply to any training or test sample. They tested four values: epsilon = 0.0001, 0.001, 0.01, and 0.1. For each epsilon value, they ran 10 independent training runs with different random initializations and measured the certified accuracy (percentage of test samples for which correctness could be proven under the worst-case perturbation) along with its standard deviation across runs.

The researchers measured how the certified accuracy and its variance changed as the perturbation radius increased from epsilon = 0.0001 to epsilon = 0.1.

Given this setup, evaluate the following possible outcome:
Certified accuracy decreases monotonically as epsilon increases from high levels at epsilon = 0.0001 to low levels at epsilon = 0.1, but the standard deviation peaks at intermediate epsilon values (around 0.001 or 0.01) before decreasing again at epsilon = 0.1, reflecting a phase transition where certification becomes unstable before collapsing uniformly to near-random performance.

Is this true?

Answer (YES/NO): NO